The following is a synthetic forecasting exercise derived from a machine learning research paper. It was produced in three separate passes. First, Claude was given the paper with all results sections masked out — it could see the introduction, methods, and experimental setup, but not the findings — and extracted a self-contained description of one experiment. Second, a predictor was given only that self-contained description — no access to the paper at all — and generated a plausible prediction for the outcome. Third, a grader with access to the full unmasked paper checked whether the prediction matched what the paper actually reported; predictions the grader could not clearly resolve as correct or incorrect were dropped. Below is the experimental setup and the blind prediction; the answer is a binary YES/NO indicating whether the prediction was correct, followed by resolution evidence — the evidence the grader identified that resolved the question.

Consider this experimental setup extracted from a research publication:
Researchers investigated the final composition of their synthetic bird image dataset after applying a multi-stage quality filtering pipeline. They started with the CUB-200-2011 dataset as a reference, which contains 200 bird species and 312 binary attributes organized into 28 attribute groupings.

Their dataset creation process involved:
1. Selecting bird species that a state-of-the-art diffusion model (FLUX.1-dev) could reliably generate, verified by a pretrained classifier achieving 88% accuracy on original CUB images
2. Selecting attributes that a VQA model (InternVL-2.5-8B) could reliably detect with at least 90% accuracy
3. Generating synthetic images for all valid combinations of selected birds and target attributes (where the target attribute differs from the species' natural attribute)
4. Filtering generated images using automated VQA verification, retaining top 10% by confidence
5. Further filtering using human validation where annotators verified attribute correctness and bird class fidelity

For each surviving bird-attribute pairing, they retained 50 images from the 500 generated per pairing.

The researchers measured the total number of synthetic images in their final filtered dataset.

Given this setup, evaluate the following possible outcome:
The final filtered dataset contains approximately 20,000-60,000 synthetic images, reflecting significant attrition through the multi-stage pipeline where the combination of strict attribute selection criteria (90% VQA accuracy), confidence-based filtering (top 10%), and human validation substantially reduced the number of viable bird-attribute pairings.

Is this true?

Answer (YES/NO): YES